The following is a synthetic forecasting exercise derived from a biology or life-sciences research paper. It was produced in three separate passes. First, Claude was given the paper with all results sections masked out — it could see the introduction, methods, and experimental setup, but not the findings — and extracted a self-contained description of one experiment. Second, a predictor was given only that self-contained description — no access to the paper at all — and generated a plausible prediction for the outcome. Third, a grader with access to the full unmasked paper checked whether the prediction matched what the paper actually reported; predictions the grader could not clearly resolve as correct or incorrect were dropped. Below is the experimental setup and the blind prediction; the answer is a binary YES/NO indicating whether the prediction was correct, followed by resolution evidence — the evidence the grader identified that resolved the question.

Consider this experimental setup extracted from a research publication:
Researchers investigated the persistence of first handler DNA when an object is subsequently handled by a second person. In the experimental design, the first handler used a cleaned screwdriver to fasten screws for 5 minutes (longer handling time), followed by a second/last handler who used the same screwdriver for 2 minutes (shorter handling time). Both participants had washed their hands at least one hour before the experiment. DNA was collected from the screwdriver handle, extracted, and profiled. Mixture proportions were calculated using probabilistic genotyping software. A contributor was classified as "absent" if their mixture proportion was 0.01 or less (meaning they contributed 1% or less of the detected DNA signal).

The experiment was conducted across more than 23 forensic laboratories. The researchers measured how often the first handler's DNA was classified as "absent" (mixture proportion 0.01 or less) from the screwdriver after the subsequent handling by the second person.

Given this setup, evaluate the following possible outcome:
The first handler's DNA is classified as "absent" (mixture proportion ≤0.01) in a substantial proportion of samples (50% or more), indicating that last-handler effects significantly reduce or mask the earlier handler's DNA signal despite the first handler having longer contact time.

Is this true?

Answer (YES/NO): NO